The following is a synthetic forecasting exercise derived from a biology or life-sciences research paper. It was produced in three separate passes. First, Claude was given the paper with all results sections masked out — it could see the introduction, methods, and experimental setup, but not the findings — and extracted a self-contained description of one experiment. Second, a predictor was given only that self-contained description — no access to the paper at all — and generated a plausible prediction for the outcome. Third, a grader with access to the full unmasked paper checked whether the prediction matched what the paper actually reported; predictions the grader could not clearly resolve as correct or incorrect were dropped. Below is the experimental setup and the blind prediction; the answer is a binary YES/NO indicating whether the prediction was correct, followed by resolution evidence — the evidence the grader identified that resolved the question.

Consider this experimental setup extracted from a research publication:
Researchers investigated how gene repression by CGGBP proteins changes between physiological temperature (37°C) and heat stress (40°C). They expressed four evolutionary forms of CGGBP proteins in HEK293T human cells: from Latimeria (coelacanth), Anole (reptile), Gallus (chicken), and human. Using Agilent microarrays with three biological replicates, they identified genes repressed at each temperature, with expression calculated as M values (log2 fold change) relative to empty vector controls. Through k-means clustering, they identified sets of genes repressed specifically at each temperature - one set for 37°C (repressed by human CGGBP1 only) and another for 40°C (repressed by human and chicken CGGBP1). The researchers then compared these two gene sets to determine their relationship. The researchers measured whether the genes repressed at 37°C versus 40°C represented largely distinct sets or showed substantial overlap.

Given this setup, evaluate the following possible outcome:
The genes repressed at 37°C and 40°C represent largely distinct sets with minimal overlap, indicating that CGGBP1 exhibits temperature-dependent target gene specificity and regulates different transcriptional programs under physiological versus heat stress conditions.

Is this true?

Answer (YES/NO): NO